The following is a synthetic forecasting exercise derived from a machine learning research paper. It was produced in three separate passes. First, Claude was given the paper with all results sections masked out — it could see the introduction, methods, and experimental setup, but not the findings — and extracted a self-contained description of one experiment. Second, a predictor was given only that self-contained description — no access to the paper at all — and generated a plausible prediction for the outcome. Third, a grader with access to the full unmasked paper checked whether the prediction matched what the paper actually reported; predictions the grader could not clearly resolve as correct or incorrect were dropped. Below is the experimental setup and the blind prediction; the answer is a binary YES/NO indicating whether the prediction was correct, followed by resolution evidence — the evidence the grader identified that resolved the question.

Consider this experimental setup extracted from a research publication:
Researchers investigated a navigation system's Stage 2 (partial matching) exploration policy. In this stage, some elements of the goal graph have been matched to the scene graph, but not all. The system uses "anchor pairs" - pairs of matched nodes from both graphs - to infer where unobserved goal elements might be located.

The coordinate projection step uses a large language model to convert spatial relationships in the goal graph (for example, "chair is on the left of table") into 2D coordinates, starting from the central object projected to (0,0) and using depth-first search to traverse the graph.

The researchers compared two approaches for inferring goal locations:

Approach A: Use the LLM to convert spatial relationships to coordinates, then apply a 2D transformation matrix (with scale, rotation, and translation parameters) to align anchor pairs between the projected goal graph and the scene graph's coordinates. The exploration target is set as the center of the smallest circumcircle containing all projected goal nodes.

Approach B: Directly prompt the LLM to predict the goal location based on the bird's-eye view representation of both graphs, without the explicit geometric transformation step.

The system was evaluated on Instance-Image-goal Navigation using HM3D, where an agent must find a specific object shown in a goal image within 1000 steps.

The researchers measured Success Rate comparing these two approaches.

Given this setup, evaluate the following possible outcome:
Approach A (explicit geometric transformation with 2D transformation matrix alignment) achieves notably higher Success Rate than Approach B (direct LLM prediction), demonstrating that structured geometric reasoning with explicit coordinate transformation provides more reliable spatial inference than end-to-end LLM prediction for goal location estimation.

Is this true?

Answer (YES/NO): NO